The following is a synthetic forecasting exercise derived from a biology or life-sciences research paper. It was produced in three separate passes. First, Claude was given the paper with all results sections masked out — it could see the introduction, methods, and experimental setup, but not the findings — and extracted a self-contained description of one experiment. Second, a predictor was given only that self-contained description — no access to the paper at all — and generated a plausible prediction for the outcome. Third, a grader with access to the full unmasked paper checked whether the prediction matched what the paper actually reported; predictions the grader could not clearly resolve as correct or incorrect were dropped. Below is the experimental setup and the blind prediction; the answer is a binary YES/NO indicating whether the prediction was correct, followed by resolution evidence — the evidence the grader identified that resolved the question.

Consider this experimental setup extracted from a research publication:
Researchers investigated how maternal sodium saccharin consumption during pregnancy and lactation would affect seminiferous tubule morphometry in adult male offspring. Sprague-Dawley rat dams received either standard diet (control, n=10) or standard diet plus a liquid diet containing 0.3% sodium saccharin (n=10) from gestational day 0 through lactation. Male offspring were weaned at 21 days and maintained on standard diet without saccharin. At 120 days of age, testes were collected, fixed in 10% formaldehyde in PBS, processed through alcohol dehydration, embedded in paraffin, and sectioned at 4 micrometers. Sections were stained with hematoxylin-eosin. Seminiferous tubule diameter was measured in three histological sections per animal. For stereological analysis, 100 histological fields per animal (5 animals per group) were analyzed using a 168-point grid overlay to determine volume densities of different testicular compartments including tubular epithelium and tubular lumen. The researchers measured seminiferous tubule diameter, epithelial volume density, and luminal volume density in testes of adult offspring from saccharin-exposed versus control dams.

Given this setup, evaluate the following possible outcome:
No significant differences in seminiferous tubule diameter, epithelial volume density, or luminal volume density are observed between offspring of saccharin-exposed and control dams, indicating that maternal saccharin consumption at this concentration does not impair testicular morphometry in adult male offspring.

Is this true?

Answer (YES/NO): NO